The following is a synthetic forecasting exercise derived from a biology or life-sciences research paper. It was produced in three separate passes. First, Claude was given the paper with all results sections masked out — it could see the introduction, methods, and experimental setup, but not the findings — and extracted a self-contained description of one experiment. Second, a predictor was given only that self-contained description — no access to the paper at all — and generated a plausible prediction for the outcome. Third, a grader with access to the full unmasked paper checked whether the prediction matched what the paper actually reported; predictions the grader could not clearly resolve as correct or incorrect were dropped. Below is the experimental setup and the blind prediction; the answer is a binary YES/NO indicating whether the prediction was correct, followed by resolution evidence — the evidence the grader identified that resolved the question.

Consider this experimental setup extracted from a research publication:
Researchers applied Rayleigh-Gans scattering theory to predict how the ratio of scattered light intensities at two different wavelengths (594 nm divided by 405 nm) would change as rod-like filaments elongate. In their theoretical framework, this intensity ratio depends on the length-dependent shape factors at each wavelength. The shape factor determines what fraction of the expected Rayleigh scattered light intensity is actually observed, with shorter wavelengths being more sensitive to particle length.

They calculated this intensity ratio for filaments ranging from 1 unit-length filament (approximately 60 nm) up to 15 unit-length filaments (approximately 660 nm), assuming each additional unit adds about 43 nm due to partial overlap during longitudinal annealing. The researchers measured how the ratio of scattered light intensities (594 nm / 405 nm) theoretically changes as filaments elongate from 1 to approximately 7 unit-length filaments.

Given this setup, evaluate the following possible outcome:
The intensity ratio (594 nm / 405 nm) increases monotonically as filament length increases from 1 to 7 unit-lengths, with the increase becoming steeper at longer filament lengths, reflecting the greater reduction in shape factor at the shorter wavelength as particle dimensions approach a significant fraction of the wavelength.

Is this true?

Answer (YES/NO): NO